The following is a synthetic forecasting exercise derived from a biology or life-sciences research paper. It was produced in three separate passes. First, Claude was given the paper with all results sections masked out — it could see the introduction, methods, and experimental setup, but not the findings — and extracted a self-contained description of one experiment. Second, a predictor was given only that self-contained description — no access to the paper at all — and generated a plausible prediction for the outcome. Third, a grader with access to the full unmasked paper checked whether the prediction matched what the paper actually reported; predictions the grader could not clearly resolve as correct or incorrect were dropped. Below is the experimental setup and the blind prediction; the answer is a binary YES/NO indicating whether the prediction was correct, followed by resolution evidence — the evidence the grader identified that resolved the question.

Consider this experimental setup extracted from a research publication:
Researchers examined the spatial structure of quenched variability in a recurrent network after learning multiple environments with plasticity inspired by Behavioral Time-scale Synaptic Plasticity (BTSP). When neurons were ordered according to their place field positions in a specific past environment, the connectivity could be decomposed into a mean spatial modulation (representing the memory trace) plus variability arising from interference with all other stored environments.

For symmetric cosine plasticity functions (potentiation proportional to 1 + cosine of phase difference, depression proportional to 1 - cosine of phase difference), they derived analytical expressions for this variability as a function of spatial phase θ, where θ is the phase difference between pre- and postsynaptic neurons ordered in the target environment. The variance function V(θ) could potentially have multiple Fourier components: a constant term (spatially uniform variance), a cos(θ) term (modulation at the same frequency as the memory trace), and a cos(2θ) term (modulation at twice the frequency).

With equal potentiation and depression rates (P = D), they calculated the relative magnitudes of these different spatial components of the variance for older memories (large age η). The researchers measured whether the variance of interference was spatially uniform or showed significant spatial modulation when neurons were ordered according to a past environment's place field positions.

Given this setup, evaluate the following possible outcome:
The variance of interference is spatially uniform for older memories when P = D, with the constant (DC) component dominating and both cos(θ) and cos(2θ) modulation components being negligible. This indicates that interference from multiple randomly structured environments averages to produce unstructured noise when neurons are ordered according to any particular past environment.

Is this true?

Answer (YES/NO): NO